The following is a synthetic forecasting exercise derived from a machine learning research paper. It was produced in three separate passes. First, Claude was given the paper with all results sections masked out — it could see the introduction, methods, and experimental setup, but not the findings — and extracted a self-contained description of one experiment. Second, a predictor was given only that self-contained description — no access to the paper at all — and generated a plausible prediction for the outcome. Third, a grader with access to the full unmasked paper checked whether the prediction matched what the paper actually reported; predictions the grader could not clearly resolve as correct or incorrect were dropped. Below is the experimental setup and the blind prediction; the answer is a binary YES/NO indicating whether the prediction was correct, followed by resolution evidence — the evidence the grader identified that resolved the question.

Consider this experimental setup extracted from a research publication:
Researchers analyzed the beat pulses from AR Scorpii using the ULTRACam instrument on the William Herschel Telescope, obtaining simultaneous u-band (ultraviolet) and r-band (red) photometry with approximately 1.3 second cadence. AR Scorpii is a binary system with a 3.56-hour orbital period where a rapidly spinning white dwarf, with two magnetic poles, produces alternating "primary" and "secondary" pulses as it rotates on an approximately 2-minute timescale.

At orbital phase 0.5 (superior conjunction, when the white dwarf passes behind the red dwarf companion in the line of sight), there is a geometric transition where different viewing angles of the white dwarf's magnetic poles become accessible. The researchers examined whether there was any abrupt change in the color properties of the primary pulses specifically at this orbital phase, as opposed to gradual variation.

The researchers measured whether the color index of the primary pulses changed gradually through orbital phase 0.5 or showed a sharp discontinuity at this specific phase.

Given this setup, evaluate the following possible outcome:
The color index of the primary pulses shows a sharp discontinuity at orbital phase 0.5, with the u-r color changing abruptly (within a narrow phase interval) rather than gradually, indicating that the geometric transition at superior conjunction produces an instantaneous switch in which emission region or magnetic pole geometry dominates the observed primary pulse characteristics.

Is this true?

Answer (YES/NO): YES